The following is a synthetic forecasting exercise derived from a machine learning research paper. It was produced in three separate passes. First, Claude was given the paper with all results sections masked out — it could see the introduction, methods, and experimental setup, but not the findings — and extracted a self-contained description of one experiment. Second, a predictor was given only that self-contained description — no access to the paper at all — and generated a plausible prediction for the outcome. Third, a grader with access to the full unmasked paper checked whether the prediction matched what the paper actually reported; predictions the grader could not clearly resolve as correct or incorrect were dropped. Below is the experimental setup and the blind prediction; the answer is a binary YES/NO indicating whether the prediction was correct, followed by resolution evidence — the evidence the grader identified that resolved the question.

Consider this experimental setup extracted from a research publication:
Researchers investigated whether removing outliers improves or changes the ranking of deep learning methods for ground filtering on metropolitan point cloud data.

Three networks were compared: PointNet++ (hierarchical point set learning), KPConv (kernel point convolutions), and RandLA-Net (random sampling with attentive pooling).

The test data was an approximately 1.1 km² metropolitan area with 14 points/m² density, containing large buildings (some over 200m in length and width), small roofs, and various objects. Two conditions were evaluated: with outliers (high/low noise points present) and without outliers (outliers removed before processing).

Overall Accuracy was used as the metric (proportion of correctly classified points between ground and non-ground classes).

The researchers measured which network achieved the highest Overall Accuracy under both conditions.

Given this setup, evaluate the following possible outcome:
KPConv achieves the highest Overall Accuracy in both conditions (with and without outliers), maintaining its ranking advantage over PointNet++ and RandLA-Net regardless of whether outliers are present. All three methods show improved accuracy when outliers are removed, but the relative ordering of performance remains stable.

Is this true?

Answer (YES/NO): NO